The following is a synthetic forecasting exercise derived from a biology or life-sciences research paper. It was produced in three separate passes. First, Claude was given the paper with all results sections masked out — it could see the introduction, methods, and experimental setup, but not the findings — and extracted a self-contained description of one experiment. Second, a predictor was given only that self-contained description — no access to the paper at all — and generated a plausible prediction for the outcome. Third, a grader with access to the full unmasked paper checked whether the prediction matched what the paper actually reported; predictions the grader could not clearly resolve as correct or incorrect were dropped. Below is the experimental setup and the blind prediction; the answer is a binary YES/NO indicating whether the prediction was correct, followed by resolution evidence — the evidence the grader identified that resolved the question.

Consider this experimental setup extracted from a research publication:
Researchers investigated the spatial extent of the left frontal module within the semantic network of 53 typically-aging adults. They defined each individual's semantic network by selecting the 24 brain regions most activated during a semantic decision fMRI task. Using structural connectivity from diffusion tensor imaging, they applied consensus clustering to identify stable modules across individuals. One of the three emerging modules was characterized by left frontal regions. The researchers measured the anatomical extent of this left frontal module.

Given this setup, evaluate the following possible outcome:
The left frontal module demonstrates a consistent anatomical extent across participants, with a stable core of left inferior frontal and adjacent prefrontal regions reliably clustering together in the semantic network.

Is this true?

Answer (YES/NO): NO